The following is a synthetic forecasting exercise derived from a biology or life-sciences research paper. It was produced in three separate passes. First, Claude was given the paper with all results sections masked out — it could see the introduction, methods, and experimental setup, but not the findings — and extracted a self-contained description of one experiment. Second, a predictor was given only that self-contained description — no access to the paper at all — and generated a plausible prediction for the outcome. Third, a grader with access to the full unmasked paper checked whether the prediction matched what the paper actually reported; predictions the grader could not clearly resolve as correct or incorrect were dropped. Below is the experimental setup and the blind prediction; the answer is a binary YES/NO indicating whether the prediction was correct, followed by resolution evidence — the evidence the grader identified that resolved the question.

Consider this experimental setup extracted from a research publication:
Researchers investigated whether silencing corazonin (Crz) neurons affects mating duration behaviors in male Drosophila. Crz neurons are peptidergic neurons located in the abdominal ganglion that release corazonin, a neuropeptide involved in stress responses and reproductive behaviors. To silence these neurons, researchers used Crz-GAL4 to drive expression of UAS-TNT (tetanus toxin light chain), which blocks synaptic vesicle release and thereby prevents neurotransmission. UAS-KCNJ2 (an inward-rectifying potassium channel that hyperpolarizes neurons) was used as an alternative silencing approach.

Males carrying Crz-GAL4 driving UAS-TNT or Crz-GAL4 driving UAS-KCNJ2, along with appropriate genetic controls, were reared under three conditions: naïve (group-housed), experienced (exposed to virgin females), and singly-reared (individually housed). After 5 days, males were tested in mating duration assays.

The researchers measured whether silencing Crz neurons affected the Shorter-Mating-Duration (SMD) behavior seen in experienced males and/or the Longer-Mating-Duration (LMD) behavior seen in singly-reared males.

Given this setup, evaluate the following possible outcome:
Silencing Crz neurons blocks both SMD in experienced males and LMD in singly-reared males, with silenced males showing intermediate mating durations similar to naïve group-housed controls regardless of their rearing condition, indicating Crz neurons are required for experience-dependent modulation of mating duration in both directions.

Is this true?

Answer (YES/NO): NO